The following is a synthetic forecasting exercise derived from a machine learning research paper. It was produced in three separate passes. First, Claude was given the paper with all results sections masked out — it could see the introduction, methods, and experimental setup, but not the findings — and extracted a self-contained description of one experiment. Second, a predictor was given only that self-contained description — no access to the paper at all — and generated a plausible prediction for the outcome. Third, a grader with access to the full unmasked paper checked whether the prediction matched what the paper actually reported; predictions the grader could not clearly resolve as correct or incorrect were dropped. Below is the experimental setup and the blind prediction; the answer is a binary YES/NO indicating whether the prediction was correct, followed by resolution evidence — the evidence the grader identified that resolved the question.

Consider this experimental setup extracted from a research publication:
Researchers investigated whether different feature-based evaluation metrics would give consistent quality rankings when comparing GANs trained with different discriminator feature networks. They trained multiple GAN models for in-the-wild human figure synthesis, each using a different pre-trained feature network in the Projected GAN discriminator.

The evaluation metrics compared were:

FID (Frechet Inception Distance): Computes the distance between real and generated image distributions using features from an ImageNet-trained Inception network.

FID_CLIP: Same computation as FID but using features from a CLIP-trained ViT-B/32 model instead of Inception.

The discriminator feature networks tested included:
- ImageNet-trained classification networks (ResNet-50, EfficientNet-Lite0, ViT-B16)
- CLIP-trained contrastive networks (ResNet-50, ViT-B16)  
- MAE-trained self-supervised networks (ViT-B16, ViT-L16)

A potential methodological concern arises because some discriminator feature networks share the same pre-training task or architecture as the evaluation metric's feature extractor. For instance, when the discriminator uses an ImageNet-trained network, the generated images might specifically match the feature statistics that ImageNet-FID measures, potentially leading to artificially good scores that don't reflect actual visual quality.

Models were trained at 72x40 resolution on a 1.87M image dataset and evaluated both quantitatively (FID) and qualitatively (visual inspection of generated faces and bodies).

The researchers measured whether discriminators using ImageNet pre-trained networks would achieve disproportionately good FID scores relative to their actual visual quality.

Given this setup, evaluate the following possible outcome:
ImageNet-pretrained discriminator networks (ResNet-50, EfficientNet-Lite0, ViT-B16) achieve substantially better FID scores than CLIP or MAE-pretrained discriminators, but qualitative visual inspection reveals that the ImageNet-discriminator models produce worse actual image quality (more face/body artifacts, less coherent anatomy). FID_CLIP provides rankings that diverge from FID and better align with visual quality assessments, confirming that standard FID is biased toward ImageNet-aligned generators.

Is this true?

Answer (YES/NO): NO